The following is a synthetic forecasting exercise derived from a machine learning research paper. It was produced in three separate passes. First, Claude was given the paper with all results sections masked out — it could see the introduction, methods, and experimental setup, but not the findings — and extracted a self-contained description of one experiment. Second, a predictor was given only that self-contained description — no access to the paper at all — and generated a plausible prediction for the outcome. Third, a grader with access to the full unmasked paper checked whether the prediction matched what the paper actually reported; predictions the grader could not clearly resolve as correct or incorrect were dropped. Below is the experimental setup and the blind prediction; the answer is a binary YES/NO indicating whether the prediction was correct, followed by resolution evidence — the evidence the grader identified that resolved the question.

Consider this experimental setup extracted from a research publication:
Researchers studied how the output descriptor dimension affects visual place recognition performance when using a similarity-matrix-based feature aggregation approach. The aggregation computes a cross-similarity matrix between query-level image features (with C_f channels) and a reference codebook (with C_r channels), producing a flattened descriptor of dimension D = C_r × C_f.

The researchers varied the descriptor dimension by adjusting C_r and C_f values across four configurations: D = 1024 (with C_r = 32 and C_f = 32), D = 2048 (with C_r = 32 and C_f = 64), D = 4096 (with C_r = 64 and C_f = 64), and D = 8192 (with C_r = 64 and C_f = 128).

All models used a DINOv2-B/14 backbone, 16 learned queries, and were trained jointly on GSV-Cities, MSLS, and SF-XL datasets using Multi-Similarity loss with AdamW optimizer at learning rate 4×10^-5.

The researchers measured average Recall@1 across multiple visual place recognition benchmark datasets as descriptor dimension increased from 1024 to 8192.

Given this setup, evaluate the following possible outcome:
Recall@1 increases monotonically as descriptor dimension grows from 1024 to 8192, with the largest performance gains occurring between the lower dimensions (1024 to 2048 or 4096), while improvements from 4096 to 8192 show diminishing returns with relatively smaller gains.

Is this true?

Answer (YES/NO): NO